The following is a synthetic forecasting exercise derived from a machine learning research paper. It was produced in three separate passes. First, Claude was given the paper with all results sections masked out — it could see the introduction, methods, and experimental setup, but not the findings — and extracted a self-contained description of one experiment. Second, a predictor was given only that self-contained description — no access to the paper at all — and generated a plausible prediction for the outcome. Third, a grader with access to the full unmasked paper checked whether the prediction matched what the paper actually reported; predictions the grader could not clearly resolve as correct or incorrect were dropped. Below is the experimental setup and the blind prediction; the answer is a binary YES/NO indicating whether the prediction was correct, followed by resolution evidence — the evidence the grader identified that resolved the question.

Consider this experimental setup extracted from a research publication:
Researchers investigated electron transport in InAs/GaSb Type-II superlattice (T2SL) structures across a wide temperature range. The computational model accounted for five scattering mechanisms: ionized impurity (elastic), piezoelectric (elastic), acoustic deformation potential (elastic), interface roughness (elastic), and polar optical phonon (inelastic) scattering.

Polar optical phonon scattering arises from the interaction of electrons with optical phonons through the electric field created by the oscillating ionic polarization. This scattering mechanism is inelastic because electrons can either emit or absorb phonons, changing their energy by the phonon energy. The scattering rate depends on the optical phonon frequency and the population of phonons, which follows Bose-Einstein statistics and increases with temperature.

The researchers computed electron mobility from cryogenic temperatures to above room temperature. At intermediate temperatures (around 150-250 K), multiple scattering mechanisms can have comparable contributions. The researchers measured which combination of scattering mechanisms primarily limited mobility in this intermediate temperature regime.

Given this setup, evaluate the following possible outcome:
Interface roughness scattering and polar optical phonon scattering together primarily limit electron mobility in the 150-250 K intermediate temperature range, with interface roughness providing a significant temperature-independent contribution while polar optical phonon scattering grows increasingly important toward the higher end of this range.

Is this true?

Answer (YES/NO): NO